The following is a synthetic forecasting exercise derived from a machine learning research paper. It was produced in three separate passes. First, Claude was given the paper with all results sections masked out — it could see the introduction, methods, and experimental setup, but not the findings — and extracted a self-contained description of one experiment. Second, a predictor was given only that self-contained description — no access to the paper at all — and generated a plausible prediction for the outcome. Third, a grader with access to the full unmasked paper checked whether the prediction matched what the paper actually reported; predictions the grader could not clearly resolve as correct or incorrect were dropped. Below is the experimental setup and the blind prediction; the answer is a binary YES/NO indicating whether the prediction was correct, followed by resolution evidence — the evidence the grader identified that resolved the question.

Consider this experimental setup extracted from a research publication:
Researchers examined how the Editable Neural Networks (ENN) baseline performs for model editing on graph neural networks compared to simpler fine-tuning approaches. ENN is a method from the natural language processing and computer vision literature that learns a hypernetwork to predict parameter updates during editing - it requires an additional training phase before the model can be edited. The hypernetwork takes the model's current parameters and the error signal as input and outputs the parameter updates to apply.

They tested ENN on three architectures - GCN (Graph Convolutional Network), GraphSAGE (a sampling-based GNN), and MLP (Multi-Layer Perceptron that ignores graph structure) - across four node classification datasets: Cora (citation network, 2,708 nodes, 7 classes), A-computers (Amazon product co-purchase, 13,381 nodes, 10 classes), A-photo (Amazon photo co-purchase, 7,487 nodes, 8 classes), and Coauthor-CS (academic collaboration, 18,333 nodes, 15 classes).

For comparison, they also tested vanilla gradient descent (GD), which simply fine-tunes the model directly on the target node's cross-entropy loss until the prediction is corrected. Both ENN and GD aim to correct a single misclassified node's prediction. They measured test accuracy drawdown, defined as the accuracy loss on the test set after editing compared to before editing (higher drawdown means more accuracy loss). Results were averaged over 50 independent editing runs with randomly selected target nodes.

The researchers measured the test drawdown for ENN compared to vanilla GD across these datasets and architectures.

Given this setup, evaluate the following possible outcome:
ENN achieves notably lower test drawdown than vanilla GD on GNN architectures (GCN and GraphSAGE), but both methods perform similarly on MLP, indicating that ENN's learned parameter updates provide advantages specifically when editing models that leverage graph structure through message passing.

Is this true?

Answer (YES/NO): NO